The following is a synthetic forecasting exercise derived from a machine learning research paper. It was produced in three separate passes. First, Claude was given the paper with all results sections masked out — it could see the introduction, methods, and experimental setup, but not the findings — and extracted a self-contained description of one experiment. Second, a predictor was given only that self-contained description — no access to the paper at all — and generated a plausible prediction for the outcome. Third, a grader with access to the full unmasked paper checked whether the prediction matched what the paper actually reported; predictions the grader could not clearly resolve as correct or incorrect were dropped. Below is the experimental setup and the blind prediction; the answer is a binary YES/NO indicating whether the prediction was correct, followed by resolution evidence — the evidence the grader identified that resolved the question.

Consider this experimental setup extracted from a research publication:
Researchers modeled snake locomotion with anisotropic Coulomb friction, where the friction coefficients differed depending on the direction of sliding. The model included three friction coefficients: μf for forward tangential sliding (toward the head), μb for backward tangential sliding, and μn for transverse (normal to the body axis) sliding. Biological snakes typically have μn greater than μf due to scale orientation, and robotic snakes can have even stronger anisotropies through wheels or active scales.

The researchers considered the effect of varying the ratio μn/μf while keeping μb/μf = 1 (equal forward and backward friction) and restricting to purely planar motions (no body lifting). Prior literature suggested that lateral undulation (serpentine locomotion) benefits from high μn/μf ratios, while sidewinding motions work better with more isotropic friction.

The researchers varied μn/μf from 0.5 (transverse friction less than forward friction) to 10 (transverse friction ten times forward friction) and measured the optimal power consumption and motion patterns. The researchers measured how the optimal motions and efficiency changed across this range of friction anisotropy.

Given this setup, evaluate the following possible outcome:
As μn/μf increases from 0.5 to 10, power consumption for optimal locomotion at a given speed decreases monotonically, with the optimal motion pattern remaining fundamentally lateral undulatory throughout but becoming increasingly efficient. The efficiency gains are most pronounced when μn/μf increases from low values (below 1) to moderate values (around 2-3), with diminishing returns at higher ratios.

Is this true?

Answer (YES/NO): NO